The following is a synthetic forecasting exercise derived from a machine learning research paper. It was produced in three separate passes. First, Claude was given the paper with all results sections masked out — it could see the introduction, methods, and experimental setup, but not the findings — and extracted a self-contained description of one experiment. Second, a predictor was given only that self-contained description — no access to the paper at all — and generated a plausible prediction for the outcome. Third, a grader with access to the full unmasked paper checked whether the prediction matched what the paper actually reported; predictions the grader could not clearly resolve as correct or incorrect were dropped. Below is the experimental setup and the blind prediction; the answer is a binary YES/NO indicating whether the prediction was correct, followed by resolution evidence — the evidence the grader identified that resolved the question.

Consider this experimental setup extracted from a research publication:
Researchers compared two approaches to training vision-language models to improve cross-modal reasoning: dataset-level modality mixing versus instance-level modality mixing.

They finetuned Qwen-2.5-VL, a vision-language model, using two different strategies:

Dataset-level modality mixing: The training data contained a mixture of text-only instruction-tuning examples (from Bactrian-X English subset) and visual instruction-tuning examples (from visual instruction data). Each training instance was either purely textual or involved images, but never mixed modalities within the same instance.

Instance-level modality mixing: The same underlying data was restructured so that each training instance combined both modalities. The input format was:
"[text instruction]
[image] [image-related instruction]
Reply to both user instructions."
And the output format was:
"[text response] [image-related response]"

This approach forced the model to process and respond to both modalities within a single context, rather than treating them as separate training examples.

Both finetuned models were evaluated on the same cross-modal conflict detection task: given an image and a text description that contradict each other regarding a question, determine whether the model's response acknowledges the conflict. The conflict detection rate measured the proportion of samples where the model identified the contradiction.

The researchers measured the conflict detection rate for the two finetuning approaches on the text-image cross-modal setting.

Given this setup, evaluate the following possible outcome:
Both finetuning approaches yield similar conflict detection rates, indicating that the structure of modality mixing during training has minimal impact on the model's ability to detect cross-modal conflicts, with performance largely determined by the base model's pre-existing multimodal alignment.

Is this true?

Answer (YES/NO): NO